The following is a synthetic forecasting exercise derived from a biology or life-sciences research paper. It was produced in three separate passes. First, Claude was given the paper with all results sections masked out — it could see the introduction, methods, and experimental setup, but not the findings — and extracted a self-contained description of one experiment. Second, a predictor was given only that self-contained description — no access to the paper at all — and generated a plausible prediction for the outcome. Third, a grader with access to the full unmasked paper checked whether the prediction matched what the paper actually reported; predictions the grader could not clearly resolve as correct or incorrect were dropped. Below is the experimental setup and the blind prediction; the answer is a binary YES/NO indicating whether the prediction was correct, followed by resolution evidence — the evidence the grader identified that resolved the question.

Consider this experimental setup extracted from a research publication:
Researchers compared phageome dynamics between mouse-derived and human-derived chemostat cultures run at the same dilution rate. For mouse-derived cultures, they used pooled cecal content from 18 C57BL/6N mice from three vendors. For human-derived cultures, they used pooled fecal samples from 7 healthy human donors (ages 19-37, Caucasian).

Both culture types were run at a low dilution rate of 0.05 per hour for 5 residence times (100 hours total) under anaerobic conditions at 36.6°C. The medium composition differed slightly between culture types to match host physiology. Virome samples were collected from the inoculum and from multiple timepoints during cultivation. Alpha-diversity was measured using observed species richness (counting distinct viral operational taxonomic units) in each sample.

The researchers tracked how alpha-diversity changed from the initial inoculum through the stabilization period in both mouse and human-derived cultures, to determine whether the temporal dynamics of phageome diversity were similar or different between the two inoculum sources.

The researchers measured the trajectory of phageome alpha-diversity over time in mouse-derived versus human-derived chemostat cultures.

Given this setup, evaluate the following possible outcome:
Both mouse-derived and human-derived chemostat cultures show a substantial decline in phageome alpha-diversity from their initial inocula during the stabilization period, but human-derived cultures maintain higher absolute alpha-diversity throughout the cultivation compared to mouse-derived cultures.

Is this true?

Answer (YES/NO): NO